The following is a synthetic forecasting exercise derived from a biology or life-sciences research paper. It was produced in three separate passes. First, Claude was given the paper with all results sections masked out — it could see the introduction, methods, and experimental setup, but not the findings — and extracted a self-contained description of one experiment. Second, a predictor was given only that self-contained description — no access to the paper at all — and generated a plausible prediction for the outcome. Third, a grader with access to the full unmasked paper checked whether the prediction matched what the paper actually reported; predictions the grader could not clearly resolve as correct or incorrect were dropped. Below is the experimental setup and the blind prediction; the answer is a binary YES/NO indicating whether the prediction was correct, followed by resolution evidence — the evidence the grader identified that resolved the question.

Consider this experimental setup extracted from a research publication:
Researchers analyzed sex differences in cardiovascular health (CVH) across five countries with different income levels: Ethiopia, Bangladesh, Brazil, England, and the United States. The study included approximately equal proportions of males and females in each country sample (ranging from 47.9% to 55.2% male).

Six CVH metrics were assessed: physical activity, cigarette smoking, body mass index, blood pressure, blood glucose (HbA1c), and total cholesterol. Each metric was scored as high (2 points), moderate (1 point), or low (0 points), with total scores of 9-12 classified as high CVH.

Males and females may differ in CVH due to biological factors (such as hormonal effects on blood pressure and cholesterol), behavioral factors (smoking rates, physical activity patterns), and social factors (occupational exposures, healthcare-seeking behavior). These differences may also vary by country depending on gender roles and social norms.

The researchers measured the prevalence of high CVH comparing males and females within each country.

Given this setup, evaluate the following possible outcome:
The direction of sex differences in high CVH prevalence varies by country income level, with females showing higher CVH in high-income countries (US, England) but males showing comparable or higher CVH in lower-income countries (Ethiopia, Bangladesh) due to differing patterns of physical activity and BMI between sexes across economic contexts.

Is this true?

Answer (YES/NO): NO